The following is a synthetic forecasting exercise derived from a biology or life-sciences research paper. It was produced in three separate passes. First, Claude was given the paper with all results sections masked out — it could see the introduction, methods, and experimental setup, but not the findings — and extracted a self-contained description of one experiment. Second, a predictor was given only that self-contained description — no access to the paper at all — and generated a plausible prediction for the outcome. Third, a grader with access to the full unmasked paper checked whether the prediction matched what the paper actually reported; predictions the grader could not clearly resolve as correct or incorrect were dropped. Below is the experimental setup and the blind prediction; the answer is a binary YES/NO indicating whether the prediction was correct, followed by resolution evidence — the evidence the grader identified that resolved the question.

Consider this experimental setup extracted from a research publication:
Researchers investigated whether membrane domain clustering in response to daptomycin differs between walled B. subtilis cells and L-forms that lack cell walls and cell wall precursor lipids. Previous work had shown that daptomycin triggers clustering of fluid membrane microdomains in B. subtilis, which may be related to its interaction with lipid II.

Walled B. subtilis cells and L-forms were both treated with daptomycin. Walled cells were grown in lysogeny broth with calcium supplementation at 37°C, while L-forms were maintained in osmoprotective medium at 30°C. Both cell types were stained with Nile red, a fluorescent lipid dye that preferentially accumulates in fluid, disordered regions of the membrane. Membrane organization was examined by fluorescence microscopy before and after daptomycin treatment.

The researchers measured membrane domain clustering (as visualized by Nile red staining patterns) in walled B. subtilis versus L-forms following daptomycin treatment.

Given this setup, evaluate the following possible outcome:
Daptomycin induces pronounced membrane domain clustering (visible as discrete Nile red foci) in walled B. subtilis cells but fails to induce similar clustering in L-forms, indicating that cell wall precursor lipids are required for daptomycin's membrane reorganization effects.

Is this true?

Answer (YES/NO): YES